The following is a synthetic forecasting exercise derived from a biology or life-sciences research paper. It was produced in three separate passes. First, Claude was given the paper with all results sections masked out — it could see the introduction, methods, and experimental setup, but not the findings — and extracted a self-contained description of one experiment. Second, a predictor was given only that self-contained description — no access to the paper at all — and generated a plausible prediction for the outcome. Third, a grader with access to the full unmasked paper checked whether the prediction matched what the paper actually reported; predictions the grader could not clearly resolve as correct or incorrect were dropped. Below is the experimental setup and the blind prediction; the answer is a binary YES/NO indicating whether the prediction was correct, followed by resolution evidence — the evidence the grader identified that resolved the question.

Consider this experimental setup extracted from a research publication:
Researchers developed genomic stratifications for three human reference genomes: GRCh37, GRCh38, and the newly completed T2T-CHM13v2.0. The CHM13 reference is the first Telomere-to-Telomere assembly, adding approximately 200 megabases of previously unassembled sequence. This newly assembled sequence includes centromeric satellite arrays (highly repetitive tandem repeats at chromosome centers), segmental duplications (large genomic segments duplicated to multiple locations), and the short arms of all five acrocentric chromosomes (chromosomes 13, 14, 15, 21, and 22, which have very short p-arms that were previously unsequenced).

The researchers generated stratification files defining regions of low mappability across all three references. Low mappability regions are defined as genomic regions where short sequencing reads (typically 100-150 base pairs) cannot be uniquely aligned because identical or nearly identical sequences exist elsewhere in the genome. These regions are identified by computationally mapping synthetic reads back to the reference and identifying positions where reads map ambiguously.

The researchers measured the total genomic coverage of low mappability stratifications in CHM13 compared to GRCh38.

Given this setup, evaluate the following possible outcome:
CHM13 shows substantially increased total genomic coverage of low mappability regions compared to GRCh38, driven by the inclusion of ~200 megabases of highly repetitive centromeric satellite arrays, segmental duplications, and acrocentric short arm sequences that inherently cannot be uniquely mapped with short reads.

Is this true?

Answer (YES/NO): YES